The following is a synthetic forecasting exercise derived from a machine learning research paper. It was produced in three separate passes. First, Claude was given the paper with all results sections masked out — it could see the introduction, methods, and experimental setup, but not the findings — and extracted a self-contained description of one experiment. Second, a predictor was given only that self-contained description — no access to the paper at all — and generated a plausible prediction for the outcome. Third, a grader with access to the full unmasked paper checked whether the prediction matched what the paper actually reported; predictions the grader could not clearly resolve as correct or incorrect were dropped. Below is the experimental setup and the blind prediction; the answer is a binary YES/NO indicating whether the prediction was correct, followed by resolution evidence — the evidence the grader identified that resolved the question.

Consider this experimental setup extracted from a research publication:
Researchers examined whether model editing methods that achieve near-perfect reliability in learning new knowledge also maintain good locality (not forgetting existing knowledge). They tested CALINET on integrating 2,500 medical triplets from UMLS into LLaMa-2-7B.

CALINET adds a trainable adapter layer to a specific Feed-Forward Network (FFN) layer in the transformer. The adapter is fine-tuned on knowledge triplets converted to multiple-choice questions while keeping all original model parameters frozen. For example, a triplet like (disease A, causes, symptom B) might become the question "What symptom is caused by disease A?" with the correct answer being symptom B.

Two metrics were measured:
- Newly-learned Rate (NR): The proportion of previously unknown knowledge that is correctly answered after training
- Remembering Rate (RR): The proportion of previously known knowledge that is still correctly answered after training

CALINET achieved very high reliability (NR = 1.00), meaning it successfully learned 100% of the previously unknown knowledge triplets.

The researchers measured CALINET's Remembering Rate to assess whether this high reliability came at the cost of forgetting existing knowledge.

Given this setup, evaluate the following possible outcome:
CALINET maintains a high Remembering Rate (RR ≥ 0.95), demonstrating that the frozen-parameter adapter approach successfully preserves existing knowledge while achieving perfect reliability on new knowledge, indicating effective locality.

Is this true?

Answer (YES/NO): NO